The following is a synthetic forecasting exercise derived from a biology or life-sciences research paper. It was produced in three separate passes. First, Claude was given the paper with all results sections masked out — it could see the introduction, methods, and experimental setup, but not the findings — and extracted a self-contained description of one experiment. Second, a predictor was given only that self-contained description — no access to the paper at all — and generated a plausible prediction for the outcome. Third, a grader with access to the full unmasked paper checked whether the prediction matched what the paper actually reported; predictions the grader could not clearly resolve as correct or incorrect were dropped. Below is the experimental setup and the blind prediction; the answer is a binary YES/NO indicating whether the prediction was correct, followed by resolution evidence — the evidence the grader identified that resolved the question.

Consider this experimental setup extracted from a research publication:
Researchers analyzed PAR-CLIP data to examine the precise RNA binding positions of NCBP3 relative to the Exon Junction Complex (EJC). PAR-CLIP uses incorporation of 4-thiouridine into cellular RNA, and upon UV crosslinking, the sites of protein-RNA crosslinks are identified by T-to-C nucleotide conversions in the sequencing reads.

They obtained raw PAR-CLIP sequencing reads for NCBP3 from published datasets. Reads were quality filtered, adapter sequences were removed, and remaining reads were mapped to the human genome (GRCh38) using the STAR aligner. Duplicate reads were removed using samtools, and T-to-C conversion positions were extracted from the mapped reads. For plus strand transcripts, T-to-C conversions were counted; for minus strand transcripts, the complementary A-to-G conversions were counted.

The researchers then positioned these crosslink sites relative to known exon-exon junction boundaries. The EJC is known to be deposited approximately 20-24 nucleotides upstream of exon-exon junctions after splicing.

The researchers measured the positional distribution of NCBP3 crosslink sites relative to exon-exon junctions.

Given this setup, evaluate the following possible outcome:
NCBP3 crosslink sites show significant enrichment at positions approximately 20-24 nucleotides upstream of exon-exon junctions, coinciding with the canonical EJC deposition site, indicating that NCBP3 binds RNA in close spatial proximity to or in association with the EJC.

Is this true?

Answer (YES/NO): NO